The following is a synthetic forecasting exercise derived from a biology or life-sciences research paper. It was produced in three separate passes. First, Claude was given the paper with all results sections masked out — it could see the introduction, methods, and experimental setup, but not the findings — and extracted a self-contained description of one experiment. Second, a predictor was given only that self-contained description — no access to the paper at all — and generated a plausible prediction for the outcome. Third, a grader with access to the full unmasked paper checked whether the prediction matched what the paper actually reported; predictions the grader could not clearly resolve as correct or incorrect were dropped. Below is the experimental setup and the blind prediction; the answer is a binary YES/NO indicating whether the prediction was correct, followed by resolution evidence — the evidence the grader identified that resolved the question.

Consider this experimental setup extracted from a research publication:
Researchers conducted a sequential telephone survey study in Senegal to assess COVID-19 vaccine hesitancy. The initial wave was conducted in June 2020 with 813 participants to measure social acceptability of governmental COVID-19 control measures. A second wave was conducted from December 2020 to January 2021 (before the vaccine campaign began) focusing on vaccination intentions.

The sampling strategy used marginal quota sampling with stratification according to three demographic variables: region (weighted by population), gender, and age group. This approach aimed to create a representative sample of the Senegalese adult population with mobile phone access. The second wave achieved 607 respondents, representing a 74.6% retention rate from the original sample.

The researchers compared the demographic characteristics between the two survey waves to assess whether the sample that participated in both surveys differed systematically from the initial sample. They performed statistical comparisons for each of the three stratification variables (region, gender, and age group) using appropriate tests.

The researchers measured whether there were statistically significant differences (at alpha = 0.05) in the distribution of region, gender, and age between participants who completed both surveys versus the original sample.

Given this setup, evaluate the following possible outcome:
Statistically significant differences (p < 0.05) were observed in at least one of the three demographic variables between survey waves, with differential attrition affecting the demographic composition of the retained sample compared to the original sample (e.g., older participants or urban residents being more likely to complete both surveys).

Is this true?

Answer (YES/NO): YES